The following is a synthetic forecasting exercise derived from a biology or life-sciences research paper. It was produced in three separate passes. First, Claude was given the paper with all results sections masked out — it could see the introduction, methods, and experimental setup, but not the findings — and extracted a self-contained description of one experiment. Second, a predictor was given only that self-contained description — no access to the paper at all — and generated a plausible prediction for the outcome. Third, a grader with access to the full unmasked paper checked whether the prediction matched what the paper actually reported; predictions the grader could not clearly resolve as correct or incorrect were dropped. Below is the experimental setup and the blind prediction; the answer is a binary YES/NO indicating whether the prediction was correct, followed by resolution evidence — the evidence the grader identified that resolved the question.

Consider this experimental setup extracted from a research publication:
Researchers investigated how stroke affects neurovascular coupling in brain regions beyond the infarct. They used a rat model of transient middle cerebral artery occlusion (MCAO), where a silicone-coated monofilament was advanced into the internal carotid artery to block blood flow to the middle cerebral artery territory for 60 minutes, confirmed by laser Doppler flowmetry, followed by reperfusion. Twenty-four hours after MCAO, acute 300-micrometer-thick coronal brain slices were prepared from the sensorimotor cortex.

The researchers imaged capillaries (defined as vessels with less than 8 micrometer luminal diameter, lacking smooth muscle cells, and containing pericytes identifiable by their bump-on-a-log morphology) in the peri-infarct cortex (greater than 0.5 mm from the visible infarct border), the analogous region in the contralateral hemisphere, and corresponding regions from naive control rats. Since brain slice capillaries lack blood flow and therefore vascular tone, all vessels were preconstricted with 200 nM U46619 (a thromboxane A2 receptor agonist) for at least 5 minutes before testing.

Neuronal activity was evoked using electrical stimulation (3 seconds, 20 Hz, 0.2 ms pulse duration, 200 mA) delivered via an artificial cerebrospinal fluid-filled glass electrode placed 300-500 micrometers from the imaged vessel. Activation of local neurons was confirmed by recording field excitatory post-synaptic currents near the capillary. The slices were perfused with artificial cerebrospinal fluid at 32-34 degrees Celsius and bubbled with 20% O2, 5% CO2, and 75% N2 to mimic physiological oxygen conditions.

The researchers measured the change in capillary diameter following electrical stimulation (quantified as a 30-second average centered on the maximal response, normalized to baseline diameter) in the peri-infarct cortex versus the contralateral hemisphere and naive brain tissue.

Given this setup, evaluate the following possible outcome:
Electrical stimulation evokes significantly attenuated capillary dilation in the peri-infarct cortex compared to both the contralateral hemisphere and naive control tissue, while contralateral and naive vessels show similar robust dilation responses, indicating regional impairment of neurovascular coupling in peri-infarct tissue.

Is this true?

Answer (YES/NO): YES